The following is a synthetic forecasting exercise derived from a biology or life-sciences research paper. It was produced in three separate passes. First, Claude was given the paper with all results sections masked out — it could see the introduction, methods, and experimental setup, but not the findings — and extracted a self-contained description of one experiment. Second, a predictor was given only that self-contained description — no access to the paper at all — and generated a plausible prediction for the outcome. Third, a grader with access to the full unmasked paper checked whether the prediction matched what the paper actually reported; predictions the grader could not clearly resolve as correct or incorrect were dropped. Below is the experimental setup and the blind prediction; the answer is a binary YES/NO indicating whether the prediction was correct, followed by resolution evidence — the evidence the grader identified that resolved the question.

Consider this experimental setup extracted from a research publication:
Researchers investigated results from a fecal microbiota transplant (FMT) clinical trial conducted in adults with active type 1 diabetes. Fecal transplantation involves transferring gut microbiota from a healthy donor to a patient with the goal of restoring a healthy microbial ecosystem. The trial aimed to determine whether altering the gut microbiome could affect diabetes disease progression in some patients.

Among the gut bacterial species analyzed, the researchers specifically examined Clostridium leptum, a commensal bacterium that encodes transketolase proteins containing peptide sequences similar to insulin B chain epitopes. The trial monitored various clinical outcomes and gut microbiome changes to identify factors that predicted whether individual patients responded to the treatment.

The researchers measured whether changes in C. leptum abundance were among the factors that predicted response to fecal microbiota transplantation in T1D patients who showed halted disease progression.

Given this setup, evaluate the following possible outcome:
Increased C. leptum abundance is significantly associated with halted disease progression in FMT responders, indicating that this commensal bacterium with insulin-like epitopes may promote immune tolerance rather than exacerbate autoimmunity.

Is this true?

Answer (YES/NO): YES